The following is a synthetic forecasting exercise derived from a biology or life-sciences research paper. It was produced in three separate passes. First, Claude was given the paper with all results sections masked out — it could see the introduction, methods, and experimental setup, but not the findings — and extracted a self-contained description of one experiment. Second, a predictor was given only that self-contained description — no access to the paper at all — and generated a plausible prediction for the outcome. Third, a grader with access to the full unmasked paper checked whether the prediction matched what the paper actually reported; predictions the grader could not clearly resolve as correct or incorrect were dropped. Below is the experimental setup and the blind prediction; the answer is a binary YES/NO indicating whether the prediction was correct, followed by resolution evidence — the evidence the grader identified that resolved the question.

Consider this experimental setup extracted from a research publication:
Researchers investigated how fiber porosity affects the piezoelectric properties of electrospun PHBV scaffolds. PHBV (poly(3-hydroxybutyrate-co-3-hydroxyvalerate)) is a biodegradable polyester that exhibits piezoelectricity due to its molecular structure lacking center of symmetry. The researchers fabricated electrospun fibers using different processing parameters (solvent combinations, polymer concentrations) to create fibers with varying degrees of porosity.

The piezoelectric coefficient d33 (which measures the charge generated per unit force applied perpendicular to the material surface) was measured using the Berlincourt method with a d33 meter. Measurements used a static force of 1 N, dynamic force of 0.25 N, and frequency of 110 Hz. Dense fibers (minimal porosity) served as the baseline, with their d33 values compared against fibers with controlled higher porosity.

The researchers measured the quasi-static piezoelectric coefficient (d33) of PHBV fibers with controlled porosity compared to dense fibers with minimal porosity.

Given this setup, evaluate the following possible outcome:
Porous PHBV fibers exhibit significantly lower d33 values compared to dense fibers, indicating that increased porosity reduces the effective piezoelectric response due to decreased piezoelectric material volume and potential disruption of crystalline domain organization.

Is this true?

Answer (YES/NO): NO